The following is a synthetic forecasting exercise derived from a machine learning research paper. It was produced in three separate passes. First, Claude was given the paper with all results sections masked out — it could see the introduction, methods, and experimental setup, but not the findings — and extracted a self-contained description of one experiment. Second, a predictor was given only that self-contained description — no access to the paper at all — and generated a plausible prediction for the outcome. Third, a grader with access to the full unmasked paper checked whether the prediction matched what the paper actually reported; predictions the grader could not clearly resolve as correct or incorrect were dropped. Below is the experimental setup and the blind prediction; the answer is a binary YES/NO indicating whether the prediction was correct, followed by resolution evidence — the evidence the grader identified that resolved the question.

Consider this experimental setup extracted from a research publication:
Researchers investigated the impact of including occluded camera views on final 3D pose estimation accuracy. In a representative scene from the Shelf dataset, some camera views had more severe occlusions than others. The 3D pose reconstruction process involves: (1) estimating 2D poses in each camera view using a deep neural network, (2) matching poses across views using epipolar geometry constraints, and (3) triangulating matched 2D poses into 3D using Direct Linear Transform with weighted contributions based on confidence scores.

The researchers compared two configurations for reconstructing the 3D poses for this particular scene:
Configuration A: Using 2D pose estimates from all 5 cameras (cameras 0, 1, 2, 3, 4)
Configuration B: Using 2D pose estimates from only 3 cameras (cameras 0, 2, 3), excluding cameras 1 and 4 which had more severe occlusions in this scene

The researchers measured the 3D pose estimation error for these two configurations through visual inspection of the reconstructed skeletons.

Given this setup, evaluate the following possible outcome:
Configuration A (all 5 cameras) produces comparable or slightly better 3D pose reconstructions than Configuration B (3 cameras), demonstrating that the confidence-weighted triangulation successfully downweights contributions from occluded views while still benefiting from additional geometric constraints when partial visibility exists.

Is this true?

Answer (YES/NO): NO